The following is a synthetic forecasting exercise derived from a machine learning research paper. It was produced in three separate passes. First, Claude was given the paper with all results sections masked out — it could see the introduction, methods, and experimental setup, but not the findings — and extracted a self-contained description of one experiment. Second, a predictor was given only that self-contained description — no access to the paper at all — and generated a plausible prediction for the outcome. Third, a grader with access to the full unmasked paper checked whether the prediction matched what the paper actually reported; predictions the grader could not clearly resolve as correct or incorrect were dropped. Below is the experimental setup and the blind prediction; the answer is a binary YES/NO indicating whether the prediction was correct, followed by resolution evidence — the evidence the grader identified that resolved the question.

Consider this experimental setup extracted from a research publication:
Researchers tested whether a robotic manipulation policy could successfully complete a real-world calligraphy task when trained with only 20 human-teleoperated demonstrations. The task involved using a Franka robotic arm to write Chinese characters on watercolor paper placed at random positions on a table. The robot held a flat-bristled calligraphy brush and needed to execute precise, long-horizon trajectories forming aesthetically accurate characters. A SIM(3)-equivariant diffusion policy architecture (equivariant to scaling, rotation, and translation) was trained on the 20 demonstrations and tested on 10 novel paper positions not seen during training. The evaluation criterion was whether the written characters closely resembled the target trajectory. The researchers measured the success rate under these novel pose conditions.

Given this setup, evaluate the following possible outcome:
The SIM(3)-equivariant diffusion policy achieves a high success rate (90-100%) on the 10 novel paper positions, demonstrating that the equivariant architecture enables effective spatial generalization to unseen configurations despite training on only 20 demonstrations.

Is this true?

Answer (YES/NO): NO